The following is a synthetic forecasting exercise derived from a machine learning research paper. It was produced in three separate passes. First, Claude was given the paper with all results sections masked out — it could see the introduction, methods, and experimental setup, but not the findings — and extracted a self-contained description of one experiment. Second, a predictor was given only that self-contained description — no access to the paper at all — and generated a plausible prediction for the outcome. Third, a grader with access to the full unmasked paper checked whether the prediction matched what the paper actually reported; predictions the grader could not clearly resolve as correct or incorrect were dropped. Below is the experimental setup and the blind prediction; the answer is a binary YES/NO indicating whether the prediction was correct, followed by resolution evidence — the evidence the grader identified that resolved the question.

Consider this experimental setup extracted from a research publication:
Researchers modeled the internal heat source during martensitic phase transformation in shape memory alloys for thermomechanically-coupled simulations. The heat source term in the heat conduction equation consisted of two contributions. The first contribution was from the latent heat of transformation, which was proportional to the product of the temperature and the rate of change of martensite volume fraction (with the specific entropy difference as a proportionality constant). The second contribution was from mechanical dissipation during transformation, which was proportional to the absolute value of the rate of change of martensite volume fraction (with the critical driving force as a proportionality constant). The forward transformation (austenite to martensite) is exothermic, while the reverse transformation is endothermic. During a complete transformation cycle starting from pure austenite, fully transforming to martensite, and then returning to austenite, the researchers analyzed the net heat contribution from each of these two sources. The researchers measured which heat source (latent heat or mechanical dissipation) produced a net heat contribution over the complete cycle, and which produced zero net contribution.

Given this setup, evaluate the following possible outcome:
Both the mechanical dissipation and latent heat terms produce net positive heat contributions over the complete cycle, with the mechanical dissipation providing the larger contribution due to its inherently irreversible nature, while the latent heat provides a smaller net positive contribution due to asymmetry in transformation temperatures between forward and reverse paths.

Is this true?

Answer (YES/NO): NO